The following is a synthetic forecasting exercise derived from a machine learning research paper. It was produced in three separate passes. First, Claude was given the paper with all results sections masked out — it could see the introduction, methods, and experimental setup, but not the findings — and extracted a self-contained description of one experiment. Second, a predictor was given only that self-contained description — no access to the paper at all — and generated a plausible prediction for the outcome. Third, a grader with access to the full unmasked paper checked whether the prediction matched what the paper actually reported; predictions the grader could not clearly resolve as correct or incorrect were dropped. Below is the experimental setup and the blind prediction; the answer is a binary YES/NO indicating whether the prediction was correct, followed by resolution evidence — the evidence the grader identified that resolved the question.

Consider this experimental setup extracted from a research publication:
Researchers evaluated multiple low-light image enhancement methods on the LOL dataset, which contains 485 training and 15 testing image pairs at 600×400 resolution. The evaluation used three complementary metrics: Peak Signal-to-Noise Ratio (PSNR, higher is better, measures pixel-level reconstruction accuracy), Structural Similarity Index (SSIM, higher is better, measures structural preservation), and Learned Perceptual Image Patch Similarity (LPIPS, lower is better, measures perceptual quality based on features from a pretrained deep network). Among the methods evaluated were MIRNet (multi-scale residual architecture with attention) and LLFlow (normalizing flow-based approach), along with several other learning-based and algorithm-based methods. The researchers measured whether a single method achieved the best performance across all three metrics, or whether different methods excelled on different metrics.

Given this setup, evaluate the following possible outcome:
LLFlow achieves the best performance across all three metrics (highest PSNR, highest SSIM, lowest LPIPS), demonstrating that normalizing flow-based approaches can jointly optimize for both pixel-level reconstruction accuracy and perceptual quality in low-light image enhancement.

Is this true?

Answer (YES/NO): YES